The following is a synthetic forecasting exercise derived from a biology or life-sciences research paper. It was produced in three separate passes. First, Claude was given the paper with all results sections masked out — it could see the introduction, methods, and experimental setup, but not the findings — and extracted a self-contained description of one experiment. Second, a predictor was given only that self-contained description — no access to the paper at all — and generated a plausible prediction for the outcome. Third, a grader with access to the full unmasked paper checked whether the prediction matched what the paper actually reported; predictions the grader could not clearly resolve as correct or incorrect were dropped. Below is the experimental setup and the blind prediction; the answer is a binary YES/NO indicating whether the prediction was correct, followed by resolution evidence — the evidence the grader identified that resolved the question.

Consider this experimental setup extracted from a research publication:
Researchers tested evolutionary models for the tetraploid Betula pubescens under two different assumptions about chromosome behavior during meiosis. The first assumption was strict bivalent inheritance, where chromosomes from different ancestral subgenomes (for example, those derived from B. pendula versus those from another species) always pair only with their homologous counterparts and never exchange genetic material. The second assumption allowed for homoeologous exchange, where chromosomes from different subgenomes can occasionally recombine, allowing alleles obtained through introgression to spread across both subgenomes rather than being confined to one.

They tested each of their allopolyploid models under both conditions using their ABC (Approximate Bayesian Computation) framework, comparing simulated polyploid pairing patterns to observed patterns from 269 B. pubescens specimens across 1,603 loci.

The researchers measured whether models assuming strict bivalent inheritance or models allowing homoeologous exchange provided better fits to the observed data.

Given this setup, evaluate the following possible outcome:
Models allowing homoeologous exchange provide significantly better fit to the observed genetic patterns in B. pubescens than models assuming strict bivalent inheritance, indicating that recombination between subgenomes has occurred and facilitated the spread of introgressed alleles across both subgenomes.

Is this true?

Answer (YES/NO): NO